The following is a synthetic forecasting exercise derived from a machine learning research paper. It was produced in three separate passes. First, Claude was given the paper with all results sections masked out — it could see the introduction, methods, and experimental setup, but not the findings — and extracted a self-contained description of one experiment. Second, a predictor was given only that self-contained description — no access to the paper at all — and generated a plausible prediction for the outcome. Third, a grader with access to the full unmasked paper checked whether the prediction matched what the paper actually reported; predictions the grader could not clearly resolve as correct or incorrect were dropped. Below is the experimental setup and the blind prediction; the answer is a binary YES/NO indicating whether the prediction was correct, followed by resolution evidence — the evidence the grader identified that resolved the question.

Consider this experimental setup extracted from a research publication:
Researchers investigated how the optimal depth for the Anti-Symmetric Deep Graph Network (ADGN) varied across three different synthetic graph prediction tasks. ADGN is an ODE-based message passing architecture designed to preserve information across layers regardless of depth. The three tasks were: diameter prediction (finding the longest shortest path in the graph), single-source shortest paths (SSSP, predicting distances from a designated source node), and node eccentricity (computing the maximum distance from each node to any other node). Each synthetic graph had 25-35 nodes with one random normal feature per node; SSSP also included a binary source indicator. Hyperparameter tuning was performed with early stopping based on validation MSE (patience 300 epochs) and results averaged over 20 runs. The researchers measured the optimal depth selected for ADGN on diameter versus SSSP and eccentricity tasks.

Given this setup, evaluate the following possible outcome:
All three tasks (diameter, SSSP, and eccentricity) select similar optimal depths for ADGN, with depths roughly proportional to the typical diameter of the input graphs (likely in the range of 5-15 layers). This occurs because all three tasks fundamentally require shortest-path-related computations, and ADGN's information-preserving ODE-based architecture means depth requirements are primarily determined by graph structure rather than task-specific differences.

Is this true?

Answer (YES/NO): NO